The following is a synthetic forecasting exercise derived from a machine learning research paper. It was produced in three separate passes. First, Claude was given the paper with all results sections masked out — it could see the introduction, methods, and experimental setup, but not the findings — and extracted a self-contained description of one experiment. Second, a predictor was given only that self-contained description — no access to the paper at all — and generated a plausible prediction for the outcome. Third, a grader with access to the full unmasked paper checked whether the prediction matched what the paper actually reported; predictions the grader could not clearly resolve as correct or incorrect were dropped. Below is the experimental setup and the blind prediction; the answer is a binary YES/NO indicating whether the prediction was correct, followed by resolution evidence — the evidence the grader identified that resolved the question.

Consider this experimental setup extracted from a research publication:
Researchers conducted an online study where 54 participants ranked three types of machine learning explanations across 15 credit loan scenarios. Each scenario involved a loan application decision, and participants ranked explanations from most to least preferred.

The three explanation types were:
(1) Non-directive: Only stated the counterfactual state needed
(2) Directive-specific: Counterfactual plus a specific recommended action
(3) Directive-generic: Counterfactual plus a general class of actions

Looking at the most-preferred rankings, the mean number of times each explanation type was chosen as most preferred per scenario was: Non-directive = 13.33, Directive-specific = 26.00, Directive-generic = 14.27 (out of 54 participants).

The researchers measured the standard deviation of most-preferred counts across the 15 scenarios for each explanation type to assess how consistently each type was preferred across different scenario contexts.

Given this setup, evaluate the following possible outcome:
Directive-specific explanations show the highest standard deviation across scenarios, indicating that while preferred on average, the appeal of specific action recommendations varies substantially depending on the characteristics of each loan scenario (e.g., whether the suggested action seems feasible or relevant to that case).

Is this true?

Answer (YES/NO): YES